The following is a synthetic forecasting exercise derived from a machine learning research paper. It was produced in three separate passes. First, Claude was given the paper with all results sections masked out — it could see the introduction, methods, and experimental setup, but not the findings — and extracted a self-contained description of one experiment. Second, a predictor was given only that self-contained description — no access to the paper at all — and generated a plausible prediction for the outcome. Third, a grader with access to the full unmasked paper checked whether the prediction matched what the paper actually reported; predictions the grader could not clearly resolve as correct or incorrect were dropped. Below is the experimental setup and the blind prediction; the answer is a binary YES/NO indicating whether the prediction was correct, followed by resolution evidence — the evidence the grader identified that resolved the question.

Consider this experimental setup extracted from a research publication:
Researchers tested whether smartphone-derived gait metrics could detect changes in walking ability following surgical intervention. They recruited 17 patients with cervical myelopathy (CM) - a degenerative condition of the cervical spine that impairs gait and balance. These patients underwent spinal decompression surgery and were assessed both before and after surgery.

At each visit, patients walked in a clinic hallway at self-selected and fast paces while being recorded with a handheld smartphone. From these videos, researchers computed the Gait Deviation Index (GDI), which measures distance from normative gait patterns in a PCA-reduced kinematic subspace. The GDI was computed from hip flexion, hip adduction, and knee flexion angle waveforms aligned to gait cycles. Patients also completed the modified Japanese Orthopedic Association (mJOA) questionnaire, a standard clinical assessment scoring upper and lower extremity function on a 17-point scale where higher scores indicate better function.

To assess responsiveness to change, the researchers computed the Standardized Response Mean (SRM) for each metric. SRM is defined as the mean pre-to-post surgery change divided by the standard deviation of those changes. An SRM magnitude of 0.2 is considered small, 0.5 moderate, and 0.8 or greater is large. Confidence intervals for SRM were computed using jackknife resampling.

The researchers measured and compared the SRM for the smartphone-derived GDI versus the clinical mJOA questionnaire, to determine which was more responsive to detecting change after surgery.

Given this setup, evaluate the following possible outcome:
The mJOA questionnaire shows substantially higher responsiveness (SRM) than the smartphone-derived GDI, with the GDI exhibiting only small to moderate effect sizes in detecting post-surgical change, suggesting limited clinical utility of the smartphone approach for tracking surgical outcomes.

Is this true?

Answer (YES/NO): NO